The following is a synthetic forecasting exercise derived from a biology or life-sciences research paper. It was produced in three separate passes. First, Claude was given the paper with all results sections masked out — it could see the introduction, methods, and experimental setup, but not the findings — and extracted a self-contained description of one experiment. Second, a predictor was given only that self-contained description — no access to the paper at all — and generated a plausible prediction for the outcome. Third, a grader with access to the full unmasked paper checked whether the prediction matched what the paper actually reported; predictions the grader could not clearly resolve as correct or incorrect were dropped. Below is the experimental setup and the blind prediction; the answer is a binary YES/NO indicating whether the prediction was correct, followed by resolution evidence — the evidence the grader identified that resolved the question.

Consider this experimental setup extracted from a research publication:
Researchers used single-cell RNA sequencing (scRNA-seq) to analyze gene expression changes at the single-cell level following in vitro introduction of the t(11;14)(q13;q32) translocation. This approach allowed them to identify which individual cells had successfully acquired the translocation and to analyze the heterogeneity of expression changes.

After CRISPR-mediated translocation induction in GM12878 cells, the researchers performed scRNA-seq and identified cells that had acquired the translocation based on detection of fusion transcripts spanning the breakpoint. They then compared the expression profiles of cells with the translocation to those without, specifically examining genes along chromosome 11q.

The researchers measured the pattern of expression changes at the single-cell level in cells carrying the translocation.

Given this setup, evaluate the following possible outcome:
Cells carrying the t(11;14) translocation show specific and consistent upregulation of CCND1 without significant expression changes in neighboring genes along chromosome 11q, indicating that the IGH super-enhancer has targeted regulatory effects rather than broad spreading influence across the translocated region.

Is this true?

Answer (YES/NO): NO